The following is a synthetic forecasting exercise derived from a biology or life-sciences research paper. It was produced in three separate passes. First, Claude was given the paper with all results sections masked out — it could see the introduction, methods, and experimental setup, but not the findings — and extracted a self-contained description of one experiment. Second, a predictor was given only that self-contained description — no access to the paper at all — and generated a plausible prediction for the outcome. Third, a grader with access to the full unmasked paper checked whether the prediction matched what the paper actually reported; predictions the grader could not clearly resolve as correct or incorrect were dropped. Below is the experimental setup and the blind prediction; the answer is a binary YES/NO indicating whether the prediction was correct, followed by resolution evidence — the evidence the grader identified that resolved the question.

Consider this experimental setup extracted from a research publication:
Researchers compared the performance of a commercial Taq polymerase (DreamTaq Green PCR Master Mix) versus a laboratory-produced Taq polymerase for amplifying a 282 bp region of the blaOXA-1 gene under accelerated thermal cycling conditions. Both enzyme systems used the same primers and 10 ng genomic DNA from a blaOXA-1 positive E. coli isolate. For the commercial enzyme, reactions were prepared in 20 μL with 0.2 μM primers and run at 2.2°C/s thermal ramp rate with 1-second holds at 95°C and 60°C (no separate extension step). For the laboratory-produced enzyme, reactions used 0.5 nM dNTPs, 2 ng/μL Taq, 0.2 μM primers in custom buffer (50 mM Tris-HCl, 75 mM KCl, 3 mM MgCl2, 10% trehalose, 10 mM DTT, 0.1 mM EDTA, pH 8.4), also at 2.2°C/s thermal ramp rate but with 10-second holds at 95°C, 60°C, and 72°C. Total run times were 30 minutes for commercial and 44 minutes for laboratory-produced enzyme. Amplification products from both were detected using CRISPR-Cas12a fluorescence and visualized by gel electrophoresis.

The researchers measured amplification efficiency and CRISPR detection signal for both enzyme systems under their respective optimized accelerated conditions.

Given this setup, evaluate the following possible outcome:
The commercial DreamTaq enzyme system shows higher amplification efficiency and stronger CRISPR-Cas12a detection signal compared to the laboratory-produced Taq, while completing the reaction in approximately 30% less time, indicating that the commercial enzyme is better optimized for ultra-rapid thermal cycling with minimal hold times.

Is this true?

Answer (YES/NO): YES